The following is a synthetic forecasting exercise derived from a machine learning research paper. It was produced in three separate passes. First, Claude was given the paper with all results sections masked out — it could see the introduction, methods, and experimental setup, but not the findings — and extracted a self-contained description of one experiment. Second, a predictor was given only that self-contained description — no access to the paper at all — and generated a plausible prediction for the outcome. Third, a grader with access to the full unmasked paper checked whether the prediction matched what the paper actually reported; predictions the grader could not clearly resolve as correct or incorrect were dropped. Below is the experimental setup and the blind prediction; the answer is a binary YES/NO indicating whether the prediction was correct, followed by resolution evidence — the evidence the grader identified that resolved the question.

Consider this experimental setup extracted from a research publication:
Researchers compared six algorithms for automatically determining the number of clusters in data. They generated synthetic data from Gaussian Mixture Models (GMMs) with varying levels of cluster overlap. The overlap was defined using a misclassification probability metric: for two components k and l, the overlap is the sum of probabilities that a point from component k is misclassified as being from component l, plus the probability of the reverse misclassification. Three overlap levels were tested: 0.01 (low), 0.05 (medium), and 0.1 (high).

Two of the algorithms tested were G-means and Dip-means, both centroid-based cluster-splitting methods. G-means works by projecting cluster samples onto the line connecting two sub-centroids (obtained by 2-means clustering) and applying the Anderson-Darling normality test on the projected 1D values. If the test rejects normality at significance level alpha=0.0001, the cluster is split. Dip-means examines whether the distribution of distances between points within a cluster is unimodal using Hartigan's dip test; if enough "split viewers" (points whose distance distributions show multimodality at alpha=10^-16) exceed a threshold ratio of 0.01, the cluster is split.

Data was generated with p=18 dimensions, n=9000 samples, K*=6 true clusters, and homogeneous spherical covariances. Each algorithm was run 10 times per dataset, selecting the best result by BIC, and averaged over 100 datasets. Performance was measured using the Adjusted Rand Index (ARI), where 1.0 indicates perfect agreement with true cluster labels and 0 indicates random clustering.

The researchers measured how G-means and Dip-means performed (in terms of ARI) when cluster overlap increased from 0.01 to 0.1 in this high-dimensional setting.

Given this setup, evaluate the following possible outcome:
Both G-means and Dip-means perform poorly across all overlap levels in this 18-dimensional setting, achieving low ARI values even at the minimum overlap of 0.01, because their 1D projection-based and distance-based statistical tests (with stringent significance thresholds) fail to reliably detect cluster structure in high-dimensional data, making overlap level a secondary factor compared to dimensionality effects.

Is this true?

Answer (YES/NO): NO